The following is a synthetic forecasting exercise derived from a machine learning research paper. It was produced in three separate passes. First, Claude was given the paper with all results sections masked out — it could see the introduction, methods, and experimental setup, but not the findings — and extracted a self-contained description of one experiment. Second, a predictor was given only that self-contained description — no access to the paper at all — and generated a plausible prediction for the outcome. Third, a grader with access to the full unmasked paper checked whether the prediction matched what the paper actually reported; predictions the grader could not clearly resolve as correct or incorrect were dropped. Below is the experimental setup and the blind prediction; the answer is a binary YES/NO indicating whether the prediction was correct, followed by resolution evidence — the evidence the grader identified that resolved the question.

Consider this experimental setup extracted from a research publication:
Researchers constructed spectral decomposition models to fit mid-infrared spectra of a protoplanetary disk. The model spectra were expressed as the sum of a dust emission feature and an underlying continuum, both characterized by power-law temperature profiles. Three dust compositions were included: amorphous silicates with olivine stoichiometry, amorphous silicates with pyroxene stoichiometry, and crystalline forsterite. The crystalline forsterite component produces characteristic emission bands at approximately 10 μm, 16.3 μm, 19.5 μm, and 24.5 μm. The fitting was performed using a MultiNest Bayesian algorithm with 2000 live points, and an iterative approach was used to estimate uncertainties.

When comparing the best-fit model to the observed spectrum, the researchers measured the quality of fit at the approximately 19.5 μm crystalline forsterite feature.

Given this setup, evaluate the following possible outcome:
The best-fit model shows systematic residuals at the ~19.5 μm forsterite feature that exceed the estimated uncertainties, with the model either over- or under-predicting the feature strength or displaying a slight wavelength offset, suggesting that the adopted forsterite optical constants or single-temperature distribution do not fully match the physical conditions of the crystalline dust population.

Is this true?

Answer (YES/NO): YES